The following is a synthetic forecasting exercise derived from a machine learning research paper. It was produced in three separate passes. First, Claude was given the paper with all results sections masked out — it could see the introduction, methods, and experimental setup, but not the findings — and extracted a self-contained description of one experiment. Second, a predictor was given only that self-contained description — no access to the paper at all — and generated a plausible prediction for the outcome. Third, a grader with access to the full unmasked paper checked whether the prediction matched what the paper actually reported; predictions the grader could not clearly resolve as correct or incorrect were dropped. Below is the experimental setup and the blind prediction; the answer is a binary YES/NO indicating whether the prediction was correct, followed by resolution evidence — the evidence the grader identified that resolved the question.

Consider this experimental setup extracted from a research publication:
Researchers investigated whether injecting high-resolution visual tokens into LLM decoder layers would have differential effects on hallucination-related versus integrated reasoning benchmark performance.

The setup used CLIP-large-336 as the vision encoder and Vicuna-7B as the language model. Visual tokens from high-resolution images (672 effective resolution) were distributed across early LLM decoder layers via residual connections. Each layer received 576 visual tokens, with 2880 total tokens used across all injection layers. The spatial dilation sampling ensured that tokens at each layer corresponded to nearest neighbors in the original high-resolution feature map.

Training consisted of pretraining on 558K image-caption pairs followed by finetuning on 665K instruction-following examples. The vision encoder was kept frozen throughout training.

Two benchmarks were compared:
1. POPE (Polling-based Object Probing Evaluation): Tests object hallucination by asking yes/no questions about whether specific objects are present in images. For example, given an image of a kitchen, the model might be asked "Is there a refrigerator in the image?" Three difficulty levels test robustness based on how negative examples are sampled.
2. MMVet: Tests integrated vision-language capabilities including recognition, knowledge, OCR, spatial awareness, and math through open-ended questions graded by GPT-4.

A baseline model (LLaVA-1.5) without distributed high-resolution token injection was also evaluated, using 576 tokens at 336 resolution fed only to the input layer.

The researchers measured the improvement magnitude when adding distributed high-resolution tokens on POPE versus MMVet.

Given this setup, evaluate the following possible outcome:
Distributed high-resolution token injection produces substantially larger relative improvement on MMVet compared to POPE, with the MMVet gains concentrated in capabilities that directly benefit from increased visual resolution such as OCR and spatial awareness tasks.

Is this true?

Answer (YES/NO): NO